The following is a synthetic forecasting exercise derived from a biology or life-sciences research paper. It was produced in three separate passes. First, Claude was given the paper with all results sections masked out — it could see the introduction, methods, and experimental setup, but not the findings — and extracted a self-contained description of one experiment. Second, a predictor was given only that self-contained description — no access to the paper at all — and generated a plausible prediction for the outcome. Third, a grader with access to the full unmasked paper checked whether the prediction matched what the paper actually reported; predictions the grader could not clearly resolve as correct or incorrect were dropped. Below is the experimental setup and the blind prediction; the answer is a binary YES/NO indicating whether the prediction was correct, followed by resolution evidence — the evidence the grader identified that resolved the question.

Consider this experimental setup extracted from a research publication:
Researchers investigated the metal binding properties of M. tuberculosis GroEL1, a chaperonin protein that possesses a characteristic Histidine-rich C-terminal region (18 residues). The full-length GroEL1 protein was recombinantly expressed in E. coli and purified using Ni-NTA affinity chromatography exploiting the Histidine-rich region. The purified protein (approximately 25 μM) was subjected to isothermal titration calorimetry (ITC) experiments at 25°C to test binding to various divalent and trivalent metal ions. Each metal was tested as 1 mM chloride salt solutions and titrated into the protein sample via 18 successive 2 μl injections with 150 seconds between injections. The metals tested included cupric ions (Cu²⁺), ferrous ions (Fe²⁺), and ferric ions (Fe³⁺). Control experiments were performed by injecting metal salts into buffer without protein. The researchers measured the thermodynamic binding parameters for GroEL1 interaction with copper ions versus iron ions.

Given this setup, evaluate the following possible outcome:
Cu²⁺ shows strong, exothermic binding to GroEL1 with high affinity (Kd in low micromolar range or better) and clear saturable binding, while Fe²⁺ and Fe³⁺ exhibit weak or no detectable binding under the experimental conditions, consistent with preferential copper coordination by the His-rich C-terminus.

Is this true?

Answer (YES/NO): YES